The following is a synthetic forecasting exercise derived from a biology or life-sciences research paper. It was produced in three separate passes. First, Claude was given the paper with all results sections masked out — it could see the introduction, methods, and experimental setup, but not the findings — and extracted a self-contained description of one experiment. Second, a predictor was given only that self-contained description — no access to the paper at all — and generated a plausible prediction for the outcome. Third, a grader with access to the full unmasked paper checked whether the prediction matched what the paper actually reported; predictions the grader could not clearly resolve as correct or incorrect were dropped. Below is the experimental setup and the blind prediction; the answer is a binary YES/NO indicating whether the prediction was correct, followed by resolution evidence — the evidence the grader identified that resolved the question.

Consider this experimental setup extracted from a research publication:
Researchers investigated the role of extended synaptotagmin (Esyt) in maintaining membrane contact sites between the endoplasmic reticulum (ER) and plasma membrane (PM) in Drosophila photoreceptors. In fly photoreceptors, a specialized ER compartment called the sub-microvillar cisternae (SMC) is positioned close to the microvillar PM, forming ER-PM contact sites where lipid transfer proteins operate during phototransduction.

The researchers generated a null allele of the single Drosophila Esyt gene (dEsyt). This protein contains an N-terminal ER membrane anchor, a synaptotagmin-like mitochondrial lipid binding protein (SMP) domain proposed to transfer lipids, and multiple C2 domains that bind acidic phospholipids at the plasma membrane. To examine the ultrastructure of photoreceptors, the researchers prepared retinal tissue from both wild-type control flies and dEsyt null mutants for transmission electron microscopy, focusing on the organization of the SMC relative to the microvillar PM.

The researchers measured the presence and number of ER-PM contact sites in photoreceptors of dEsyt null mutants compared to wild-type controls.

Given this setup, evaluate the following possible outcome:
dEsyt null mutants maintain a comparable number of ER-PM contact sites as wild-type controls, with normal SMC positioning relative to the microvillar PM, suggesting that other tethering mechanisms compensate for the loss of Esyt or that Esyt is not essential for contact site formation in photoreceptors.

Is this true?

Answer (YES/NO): NO